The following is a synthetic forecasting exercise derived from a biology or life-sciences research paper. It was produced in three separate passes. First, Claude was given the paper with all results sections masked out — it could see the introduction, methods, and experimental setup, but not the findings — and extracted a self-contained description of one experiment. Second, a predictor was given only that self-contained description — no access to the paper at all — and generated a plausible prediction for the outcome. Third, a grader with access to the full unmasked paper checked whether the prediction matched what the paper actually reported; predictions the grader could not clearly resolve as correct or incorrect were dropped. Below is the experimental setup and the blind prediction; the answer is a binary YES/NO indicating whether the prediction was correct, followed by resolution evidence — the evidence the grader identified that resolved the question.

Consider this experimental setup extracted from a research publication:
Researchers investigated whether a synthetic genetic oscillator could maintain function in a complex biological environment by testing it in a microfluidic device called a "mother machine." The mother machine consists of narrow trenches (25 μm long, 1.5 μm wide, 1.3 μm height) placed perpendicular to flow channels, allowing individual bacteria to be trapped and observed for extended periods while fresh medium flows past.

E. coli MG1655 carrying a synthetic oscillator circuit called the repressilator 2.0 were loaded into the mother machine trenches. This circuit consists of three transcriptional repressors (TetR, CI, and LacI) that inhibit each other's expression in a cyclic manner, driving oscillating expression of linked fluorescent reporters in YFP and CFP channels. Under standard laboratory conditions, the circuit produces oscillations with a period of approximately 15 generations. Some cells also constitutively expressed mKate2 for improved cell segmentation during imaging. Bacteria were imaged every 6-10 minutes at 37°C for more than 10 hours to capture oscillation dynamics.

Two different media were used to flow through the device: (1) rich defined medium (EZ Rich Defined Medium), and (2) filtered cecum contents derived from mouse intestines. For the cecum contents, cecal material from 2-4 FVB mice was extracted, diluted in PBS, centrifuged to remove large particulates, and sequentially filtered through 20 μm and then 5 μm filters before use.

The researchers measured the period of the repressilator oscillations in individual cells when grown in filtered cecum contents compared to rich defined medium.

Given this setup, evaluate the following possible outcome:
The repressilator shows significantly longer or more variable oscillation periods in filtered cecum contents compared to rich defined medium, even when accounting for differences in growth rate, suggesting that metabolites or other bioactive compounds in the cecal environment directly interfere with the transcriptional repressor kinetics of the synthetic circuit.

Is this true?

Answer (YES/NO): NO